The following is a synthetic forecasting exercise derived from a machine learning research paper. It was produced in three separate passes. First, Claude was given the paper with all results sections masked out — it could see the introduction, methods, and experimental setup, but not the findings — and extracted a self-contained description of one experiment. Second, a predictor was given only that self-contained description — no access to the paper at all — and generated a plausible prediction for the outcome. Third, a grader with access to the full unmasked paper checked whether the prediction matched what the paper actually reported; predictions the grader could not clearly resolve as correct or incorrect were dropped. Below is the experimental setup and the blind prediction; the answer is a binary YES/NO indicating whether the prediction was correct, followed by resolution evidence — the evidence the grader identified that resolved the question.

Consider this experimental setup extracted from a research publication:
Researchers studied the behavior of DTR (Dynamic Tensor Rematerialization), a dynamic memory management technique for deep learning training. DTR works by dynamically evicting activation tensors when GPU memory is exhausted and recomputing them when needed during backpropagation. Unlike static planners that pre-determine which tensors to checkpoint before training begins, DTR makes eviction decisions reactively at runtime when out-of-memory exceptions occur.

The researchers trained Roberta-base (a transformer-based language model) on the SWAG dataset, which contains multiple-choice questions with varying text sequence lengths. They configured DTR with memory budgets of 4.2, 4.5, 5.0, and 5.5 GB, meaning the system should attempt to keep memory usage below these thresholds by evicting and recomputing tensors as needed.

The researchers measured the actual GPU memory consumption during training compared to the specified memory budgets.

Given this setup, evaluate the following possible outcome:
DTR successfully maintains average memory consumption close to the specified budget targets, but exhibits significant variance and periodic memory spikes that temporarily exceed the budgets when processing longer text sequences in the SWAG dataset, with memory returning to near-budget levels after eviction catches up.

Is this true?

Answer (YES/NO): NO